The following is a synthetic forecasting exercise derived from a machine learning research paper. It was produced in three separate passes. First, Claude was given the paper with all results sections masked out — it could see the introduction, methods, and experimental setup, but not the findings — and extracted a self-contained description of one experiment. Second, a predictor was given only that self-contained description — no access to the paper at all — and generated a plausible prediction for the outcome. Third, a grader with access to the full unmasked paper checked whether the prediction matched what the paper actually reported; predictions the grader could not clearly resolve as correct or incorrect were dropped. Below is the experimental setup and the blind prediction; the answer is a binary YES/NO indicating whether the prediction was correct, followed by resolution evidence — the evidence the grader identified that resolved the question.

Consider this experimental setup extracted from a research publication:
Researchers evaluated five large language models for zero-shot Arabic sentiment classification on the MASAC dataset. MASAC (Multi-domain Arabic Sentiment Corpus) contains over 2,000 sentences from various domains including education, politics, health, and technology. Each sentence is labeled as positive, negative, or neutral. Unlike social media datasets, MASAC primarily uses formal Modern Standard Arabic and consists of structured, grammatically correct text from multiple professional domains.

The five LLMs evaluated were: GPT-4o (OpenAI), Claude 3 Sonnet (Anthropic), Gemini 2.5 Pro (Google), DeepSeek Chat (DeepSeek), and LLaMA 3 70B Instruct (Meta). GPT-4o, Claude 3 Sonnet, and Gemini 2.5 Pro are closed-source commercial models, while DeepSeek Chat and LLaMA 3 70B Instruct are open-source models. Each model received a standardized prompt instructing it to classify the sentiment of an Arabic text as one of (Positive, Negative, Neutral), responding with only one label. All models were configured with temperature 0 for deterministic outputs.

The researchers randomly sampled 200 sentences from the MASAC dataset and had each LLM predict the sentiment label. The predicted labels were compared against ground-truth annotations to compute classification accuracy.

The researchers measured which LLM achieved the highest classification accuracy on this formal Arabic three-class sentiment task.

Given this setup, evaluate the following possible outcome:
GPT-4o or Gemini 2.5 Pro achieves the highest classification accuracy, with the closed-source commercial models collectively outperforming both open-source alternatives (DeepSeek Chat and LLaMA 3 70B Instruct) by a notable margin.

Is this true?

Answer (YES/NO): NO